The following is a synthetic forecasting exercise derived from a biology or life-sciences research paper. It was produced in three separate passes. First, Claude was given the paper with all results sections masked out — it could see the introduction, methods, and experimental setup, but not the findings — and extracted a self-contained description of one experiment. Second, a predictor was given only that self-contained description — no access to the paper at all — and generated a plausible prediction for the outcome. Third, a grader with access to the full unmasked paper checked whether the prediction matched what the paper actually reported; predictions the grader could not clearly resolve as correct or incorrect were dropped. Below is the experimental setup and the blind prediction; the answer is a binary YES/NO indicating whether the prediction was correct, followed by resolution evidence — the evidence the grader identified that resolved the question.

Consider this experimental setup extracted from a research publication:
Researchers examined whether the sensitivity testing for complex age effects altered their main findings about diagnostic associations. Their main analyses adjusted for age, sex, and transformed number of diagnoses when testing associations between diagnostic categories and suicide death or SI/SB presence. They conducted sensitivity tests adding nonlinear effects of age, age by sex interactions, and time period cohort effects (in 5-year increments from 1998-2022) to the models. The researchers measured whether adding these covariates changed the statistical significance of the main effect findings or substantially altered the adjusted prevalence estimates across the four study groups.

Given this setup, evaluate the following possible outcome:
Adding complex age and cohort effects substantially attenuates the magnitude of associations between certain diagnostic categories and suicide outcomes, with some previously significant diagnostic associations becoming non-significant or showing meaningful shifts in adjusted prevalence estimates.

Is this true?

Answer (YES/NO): NO